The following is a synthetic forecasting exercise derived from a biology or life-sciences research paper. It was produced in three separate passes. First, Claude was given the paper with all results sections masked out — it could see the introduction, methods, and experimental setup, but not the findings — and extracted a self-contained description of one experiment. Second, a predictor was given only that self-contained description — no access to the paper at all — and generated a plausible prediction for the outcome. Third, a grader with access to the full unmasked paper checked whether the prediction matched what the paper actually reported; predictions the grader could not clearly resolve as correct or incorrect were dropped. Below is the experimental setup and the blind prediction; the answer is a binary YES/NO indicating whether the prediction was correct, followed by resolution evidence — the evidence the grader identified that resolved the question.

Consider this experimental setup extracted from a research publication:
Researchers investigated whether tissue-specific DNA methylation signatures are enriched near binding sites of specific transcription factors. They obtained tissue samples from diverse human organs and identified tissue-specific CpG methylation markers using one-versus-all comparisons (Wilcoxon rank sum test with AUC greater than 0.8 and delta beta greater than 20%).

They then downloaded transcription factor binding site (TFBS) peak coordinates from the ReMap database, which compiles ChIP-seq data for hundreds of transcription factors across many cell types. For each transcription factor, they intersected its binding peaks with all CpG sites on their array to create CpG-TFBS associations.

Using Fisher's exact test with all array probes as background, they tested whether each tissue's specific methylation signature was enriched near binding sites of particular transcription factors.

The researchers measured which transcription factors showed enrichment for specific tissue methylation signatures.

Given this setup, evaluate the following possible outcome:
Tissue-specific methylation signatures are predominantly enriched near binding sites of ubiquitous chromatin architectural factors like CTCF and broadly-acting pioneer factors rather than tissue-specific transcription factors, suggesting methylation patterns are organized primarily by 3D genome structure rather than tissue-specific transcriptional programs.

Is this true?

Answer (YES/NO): NO